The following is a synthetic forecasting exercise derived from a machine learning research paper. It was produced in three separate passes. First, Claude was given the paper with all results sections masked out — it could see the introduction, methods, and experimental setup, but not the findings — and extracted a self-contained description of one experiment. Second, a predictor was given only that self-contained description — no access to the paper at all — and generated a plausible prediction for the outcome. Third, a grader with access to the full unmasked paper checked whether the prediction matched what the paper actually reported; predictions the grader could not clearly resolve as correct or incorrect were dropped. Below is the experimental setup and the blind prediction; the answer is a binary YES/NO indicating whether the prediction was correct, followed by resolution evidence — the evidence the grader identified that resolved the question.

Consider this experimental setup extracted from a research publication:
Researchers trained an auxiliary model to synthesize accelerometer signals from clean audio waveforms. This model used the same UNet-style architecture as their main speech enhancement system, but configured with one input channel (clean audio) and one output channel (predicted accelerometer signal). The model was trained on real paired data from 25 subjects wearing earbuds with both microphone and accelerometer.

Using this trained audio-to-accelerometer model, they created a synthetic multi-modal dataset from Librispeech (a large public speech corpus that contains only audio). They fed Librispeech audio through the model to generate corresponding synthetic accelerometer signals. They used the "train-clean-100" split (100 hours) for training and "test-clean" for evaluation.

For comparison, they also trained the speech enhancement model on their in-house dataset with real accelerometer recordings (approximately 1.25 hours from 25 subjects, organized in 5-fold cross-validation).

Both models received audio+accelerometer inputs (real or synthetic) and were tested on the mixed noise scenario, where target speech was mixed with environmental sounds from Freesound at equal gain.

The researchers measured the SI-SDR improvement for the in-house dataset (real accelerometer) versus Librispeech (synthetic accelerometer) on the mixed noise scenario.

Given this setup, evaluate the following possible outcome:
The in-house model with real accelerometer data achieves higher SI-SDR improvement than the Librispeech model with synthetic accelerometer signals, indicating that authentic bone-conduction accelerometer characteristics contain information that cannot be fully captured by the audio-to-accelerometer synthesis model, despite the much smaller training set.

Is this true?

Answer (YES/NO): NO